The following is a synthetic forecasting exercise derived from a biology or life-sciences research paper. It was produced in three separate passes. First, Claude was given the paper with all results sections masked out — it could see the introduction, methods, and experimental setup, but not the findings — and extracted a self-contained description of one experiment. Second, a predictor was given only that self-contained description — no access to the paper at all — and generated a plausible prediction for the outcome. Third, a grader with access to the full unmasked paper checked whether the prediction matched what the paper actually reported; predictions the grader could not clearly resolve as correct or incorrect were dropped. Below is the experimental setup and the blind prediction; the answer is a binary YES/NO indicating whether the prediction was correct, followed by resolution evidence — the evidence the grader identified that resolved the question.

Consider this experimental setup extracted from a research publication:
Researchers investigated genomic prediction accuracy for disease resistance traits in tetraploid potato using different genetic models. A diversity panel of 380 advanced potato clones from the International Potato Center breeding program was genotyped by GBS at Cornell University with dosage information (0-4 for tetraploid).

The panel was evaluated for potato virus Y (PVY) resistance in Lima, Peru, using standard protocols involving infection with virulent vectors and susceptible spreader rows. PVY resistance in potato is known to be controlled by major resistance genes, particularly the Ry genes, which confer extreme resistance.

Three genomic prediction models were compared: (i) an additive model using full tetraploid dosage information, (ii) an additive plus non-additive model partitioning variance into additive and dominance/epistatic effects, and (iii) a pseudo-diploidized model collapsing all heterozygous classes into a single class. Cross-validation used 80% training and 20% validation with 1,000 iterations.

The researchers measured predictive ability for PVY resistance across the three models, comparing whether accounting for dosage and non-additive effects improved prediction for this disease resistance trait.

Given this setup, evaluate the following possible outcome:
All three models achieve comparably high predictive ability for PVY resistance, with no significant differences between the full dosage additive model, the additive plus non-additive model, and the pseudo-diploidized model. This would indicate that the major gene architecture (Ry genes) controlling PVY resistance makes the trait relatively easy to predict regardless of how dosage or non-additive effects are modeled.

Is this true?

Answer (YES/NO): NO